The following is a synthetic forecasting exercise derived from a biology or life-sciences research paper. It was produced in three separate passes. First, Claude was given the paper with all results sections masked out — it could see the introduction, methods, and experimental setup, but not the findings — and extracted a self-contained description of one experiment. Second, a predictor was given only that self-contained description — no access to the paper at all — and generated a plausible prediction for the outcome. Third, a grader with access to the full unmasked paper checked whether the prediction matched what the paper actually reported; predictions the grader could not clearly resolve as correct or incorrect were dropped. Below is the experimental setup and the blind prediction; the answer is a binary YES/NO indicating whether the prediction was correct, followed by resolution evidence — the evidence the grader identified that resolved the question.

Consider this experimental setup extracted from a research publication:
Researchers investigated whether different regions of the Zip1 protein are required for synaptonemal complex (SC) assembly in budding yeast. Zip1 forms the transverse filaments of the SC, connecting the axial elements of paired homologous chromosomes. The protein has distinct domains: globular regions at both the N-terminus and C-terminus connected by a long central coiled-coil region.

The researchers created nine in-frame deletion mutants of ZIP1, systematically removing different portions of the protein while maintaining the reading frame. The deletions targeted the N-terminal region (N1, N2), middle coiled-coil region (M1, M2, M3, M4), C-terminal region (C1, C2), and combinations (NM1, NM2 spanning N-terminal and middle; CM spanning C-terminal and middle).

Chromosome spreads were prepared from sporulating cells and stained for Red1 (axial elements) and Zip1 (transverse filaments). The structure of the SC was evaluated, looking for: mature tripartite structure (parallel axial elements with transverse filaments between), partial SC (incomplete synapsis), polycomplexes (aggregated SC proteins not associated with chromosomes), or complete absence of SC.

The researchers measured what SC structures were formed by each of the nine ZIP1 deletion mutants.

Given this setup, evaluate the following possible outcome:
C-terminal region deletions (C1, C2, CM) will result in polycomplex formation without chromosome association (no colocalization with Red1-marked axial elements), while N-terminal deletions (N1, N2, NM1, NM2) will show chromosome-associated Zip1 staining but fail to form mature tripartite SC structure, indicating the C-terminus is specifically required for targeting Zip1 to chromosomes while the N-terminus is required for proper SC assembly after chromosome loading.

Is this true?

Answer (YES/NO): NO